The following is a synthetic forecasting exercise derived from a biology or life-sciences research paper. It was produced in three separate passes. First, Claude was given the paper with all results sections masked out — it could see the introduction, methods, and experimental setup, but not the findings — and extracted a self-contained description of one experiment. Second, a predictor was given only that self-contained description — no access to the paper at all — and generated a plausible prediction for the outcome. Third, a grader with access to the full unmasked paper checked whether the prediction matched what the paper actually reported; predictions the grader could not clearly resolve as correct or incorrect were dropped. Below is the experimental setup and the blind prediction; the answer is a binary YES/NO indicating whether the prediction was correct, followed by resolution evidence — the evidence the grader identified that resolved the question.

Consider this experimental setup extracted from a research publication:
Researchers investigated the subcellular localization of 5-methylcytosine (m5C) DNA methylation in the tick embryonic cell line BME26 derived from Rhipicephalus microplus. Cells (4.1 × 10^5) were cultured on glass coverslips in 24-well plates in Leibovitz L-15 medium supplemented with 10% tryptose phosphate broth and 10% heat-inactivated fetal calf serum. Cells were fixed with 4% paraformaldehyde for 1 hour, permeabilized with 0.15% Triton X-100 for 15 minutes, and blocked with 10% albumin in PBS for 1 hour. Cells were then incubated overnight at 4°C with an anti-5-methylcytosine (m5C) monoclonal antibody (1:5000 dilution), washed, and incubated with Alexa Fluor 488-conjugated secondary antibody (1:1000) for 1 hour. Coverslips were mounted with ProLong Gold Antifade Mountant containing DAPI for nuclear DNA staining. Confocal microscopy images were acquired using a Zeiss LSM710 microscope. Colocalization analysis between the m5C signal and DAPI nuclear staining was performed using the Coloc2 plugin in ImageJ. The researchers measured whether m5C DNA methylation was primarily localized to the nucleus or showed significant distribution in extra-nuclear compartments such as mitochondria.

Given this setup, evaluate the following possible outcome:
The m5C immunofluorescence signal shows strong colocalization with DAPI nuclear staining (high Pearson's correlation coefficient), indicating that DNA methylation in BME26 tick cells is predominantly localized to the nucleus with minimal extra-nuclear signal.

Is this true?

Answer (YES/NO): NO